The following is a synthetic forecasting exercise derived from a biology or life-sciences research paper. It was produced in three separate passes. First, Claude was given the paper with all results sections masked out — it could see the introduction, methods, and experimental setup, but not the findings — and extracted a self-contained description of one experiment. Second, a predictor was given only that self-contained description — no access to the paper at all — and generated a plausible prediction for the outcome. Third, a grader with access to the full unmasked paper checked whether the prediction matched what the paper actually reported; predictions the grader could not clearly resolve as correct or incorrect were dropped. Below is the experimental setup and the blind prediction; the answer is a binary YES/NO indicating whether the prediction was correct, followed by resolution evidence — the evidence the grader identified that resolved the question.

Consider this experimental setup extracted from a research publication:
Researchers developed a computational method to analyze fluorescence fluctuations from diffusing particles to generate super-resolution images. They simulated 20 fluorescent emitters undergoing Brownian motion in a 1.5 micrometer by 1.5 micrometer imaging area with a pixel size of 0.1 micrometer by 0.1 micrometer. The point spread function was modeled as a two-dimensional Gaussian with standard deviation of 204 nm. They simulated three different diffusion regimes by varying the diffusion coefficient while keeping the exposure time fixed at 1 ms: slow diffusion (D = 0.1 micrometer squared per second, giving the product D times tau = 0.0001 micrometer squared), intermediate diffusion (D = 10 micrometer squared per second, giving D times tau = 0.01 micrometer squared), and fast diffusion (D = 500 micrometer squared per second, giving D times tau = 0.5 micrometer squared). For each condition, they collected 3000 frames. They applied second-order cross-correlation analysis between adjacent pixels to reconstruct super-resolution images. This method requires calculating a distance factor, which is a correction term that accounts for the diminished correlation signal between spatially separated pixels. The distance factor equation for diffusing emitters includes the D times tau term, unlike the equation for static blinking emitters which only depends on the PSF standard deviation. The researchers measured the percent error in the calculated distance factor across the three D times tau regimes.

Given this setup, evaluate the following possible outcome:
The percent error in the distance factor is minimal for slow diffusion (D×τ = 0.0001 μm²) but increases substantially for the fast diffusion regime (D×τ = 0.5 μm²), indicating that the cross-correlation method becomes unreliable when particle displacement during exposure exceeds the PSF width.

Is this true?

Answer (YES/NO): NO